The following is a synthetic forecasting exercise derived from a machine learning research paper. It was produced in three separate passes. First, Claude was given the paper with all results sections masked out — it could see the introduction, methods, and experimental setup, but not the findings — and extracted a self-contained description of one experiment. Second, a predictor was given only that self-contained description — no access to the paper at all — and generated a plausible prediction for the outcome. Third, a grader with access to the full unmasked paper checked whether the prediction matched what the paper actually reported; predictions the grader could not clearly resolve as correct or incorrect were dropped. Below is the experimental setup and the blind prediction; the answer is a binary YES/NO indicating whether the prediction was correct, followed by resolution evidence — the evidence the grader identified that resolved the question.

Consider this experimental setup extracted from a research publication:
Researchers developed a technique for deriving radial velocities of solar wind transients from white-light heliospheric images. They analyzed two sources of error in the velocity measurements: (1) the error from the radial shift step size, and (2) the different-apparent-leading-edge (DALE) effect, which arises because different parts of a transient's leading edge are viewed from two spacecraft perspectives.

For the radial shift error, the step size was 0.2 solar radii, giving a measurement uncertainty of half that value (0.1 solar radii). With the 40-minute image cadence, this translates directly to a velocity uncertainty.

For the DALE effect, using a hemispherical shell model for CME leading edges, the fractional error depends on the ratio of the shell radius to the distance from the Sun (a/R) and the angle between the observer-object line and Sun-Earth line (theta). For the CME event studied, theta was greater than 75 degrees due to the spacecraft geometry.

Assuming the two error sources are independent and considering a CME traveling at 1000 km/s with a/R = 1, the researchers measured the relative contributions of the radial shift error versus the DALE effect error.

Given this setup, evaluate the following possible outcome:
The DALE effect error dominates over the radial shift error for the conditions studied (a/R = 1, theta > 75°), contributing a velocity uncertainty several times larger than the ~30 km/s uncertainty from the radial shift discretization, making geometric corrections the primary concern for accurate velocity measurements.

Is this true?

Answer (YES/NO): NO